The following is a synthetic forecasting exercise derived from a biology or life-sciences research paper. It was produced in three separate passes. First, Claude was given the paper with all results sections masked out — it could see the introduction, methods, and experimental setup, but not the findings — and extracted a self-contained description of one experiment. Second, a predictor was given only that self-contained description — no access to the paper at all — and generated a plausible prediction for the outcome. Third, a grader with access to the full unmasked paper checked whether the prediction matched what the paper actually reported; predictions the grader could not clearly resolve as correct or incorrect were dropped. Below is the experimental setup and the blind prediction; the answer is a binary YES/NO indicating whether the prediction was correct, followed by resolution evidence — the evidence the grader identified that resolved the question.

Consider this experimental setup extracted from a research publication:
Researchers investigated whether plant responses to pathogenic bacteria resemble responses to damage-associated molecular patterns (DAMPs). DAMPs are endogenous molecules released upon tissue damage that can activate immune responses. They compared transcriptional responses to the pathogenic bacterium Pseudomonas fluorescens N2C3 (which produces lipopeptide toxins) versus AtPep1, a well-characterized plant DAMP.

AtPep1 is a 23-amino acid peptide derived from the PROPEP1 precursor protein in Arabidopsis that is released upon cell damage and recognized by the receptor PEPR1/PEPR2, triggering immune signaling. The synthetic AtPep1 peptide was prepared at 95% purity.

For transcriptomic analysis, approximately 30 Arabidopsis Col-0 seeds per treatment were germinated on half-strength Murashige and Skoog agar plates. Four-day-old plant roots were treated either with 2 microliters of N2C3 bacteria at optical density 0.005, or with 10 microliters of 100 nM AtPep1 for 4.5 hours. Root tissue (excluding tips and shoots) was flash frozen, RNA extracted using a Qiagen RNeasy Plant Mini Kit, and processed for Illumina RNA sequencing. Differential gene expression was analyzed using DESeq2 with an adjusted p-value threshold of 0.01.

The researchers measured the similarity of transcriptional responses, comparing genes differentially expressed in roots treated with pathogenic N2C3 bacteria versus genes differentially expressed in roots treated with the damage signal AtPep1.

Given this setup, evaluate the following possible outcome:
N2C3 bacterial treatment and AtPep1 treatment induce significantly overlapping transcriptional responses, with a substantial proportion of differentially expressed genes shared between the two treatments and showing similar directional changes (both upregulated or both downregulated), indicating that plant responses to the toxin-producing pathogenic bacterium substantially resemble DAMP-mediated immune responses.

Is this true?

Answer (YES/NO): YES